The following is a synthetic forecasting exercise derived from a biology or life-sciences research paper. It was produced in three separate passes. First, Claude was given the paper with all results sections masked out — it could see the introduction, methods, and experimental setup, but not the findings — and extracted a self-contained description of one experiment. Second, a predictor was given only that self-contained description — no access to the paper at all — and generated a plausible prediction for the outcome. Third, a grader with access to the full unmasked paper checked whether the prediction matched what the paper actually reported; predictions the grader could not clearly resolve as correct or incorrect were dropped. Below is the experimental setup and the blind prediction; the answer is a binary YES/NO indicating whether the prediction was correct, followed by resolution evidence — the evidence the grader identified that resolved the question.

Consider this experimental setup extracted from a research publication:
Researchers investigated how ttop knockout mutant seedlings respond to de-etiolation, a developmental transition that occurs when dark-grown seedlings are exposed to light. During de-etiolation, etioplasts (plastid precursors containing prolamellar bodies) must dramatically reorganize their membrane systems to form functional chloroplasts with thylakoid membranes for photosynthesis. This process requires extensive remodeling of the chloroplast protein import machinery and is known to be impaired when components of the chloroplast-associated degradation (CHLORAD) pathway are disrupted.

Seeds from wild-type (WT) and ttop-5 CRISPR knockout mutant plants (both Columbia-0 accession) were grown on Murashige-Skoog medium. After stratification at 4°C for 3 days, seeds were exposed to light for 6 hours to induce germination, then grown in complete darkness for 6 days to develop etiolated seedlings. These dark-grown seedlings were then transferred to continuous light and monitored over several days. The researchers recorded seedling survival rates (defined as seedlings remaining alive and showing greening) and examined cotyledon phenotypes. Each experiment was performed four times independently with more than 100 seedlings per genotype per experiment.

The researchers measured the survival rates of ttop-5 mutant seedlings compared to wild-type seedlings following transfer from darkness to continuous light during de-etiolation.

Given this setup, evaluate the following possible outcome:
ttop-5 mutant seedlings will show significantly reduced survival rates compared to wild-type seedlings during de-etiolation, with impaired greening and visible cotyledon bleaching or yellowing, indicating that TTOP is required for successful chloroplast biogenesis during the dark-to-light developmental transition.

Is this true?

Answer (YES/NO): YES